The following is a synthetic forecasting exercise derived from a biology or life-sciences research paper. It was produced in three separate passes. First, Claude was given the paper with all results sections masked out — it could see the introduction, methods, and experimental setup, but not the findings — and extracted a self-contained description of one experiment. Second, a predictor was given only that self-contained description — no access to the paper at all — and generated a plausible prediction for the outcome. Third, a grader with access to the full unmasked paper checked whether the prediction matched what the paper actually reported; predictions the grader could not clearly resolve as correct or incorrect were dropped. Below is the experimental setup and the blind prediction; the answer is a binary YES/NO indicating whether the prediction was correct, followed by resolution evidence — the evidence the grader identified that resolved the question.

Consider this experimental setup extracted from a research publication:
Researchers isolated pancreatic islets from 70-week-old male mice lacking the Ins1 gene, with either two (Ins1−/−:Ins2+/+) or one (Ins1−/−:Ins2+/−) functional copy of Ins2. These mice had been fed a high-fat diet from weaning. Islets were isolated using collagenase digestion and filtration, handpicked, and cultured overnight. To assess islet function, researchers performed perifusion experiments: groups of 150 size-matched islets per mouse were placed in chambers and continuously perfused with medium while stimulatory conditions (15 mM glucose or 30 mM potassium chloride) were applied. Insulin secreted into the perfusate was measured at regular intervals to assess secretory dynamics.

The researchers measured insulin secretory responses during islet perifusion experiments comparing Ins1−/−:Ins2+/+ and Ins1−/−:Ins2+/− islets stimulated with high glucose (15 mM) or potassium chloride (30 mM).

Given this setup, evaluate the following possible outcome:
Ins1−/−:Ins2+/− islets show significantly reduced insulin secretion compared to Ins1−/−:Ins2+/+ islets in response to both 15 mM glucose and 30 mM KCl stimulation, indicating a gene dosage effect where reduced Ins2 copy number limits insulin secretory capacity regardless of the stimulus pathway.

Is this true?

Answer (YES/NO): NO